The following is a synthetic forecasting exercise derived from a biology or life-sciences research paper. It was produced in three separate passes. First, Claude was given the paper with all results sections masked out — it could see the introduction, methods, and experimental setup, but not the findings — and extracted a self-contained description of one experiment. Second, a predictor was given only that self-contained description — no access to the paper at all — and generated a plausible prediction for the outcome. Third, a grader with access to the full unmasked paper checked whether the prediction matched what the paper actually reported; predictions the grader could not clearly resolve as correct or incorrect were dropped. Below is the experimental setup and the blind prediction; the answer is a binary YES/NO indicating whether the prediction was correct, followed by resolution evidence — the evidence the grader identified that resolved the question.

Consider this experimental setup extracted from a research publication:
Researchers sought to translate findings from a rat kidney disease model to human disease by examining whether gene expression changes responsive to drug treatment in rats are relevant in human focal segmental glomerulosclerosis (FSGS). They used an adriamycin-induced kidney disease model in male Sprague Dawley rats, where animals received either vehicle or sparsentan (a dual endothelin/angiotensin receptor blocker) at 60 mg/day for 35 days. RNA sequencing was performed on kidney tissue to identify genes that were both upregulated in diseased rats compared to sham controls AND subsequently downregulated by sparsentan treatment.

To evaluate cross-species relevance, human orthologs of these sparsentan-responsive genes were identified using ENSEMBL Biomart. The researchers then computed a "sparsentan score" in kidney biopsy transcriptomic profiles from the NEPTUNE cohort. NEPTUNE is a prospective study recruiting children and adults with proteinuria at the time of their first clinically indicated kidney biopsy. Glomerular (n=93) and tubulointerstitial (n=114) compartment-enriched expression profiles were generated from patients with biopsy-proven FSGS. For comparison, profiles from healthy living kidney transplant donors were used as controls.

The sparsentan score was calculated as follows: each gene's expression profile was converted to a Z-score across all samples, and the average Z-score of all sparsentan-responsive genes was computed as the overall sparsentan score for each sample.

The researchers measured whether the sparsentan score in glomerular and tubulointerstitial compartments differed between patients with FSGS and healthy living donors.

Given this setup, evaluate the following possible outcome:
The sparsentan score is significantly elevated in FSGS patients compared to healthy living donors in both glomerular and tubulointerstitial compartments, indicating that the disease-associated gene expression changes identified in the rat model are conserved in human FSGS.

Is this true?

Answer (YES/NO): YES